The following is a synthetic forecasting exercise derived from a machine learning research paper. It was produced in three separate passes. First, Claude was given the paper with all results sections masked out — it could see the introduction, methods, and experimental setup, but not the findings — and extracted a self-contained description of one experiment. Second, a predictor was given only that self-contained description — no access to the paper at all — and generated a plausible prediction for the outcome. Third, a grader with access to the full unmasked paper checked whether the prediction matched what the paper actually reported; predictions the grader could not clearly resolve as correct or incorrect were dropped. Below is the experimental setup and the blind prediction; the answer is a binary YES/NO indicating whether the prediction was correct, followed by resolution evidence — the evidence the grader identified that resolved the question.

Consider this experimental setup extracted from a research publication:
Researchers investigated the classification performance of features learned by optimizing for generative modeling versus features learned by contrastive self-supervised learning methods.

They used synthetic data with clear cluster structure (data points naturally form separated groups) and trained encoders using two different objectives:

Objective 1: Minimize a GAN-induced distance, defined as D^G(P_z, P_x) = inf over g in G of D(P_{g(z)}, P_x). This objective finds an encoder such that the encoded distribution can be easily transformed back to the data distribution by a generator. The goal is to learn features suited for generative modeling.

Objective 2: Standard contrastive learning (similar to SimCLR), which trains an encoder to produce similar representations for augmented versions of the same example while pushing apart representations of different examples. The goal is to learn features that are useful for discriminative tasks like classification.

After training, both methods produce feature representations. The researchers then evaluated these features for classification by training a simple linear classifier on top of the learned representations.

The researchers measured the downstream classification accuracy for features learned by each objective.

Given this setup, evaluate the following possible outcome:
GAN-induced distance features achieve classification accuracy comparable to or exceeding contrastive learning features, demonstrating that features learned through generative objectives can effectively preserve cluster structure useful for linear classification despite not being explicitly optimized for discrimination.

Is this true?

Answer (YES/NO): NO